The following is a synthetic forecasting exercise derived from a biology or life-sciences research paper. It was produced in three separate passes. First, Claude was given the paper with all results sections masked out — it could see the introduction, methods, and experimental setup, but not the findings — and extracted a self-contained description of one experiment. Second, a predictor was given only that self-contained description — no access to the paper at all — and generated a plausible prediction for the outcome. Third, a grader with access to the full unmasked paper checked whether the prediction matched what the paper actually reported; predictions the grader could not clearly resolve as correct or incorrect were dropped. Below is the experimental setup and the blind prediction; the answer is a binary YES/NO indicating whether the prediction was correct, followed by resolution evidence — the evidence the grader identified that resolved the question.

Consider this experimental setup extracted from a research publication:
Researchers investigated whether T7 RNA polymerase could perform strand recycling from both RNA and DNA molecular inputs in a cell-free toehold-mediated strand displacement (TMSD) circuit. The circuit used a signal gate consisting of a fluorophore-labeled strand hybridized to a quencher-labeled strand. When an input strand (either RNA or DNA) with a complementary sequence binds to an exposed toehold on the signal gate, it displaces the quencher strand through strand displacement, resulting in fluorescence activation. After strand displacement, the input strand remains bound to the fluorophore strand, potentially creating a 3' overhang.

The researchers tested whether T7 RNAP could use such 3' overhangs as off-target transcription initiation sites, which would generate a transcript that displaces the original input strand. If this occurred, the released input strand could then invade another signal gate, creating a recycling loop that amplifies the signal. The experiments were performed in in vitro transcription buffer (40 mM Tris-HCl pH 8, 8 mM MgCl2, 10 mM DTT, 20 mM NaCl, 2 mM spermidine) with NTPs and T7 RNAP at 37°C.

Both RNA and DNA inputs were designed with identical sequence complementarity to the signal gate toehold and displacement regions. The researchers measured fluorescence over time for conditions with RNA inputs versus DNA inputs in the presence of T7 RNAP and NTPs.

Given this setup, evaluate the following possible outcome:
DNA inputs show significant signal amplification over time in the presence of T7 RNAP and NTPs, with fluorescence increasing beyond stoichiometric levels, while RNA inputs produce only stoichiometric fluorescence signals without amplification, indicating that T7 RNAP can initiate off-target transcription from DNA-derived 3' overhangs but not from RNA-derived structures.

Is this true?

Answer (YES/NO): YES